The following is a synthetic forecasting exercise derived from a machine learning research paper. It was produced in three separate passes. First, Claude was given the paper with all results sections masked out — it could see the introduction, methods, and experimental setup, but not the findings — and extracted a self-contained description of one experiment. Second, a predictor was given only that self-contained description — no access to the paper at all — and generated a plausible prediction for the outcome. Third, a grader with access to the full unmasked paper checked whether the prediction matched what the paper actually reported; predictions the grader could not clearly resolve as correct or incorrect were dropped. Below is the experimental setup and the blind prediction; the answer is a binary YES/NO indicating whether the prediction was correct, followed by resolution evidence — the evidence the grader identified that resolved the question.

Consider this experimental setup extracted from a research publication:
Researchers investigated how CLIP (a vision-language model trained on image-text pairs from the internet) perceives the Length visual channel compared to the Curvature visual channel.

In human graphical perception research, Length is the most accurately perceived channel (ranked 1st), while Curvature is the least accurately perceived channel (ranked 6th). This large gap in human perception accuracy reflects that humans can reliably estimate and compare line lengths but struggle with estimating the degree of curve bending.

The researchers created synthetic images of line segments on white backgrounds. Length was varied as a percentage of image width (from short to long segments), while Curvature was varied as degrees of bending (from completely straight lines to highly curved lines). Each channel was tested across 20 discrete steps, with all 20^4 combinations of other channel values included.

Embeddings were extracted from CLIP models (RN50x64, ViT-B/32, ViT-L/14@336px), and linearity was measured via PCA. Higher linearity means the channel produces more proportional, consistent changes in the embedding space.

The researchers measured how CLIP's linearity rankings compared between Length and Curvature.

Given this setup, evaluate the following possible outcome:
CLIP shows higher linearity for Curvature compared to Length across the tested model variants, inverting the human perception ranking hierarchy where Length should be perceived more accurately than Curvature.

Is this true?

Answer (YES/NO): YES